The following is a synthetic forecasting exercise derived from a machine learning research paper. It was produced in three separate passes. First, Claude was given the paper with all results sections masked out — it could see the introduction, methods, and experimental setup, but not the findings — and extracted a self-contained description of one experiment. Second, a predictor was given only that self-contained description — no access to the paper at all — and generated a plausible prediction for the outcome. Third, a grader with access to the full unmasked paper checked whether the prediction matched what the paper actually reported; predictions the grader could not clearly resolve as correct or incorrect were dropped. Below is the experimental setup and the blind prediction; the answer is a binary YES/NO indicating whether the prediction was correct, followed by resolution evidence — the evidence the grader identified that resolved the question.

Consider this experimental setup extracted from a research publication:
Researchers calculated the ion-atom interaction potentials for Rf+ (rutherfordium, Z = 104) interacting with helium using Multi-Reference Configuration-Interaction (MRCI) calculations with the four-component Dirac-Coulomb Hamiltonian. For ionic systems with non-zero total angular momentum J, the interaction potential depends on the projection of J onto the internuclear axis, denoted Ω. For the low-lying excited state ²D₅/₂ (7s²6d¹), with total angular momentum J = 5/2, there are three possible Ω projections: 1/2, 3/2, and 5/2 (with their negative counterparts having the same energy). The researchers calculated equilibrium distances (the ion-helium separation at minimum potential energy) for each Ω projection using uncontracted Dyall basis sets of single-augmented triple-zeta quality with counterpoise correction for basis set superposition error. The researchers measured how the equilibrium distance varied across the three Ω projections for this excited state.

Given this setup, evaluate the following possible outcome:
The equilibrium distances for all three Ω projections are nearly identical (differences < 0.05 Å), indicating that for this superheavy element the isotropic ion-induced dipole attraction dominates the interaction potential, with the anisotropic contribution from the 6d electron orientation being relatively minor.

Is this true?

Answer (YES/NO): NO